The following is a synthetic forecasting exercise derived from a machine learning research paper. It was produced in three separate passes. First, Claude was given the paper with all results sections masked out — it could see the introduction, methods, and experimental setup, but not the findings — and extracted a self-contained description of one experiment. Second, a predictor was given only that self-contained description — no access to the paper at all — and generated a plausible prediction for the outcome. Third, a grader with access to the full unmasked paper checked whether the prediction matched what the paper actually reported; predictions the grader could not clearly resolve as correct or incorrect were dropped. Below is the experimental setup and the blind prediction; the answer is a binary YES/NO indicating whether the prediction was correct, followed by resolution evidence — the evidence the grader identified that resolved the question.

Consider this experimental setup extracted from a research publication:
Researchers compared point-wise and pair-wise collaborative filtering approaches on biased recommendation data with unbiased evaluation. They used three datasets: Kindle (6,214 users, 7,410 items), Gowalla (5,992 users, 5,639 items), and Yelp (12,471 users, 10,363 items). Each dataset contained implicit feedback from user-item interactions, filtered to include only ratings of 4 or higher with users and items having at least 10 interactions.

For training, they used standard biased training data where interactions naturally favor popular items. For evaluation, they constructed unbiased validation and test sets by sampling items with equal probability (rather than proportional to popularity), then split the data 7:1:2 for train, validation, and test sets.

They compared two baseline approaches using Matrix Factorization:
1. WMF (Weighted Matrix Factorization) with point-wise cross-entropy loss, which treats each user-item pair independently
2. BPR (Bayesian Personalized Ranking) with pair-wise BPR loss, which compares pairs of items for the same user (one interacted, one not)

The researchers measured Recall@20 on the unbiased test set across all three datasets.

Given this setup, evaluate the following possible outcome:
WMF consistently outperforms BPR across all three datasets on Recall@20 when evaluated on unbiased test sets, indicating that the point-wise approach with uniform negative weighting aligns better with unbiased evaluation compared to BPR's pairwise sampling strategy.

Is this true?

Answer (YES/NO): NO